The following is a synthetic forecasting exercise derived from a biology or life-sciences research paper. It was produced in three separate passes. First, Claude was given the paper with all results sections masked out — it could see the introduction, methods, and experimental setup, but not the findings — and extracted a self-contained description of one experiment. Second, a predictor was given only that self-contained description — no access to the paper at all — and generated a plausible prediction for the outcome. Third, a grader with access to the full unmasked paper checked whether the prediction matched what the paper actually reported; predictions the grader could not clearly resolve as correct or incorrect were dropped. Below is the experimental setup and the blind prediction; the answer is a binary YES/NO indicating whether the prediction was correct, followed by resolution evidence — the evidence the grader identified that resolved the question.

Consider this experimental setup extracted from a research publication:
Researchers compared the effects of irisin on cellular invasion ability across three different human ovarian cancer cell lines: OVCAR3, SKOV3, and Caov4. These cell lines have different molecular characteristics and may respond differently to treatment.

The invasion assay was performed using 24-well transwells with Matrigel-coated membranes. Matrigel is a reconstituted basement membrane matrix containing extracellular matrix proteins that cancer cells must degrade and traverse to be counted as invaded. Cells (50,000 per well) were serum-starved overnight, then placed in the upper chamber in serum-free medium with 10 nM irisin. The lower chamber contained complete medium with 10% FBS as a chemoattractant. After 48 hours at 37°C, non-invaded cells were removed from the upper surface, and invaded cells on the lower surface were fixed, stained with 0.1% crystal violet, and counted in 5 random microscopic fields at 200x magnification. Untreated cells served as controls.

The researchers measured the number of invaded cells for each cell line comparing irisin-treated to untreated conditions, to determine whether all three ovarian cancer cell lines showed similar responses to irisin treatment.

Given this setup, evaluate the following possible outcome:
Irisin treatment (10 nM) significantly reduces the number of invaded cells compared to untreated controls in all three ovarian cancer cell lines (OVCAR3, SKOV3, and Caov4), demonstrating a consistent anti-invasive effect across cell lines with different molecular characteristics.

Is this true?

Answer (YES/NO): YES